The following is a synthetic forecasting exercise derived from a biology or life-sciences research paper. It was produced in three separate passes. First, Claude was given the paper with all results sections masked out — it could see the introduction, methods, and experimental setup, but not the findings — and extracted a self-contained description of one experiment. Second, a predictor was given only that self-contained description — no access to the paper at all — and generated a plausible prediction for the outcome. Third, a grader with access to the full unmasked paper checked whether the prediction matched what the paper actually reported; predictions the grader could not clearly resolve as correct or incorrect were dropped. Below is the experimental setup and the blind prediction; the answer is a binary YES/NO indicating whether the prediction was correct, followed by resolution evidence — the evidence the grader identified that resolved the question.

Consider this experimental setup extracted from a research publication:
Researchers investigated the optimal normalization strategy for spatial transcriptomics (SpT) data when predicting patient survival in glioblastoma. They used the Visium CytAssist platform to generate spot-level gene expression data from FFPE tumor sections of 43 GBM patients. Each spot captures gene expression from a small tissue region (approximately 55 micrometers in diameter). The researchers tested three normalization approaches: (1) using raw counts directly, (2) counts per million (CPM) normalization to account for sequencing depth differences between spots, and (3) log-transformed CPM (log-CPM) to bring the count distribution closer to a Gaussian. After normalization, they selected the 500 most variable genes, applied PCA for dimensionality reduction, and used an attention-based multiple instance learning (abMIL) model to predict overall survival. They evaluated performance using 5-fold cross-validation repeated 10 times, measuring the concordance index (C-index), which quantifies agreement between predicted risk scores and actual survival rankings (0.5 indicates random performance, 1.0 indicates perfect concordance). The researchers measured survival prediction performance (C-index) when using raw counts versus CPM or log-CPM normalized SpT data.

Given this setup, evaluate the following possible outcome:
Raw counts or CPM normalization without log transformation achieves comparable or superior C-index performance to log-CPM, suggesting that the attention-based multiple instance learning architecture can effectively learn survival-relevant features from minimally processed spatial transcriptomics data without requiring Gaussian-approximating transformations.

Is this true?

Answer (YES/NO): YES